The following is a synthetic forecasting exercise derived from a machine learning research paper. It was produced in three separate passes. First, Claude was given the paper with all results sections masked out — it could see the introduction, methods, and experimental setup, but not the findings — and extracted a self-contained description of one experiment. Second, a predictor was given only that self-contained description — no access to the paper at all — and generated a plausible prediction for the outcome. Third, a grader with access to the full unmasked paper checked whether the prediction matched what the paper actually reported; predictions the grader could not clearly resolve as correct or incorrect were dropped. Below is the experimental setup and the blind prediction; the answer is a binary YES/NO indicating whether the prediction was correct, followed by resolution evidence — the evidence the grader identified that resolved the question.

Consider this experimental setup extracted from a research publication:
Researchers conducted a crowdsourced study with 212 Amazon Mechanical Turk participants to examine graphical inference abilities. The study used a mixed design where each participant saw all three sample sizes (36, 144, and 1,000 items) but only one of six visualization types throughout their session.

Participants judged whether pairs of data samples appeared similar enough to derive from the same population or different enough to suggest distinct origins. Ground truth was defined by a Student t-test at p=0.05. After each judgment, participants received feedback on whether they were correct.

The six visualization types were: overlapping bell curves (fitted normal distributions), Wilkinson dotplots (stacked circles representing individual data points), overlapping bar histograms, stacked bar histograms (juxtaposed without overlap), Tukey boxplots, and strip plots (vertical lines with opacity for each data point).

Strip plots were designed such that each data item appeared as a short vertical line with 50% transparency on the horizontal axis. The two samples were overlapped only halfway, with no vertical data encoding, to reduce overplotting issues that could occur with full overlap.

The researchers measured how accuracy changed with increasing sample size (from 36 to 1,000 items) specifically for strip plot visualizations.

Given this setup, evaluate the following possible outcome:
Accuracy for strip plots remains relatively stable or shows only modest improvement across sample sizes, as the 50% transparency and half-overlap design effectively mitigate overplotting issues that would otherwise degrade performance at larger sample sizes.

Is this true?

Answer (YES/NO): NO